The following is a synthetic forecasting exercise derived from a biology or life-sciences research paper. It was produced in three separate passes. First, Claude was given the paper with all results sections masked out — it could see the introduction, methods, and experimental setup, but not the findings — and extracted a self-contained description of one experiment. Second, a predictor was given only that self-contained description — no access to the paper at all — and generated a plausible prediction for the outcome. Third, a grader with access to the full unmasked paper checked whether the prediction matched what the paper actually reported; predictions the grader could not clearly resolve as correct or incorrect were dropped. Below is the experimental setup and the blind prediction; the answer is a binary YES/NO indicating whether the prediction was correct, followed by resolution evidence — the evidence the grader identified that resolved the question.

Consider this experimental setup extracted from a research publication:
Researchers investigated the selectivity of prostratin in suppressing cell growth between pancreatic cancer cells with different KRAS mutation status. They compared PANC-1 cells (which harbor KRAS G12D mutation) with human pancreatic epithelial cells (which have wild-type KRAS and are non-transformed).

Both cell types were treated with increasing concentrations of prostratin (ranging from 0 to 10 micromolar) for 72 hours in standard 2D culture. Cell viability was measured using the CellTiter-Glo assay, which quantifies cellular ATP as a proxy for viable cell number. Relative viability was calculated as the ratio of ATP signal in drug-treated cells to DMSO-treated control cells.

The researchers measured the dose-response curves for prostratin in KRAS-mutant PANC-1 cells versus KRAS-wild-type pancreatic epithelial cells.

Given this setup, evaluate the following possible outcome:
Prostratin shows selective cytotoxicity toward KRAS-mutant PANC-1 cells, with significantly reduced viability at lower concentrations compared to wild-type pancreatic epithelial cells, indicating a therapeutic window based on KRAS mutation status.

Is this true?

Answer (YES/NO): YES